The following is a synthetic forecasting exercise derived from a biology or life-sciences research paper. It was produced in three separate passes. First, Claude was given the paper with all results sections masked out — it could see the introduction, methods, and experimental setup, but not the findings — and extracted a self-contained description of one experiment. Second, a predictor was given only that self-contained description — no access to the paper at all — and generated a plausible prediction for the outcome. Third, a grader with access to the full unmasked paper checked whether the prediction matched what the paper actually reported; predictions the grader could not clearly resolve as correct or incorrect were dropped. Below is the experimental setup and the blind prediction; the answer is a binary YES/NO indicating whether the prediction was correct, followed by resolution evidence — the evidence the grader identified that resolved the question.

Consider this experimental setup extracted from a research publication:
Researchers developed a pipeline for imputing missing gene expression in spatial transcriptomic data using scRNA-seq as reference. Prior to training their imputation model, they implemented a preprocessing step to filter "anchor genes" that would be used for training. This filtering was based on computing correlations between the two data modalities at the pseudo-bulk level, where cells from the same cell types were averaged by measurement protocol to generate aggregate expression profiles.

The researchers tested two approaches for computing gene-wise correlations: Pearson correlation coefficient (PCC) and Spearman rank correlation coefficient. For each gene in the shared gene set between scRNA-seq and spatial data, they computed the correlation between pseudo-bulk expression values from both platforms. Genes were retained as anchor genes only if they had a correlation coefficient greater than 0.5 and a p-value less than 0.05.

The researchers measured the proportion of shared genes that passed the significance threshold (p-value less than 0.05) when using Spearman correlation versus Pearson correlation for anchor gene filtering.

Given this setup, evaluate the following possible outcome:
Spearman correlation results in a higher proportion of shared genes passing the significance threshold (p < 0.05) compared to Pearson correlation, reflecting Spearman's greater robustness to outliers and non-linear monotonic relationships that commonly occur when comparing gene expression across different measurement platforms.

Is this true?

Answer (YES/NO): NO